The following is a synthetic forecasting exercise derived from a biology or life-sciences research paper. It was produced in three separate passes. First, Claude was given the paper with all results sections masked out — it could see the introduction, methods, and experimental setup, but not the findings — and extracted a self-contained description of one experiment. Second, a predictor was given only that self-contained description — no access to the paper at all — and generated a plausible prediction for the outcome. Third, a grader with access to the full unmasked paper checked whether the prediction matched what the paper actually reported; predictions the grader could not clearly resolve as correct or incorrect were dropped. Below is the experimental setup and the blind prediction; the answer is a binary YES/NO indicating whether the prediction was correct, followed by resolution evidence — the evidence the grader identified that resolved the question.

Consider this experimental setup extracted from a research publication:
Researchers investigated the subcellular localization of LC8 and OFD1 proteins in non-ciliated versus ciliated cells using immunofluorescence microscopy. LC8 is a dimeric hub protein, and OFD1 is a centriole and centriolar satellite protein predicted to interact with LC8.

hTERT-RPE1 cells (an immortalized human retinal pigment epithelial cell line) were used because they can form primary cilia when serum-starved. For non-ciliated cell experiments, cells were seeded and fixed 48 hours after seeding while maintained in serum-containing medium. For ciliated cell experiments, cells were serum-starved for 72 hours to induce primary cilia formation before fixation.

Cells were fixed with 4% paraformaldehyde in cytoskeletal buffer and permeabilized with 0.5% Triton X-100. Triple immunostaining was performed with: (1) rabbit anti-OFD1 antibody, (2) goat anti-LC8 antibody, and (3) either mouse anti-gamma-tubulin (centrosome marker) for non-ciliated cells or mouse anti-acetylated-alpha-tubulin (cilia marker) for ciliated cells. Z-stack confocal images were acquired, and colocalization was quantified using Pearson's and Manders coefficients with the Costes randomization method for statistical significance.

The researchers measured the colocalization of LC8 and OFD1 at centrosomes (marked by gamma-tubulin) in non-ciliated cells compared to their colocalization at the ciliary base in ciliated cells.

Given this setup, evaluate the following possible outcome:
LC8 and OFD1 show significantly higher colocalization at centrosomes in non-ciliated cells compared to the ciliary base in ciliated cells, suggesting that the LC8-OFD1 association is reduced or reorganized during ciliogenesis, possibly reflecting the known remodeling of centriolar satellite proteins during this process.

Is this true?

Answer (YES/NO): NO